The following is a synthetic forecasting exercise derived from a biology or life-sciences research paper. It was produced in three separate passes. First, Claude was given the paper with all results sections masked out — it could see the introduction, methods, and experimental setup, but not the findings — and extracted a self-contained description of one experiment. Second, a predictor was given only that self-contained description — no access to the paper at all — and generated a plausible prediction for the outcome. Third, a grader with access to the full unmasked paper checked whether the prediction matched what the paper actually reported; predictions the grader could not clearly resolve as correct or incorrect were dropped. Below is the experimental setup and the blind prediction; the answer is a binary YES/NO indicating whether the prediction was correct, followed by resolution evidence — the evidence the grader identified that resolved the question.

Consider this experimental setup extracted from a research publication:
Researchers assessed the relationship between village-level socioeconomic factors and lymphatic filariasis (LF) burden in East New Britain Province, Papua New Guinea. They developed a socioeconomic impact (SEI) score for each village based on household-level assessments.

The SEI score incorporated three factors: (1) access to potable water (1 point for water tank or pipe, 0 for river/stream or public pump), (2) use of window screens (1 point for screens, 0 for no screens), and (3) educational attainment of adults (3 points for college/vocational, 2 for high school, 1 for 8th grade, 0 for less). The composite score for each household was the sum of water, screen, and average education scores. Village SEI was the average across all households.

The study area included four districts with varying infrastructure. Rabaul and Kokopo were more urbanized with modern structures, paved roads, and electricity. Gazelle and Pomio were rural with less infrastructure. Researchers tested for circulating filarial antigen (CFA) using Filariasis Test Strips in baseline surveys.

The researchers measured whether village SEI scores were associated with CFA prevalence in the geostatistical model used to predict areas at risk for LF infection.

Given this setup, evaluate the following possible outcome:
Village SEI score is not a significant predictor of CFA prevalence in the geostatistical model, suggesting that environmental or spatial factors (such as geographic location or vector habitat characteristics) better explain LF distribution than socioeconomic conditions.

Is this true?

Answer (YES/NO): NO